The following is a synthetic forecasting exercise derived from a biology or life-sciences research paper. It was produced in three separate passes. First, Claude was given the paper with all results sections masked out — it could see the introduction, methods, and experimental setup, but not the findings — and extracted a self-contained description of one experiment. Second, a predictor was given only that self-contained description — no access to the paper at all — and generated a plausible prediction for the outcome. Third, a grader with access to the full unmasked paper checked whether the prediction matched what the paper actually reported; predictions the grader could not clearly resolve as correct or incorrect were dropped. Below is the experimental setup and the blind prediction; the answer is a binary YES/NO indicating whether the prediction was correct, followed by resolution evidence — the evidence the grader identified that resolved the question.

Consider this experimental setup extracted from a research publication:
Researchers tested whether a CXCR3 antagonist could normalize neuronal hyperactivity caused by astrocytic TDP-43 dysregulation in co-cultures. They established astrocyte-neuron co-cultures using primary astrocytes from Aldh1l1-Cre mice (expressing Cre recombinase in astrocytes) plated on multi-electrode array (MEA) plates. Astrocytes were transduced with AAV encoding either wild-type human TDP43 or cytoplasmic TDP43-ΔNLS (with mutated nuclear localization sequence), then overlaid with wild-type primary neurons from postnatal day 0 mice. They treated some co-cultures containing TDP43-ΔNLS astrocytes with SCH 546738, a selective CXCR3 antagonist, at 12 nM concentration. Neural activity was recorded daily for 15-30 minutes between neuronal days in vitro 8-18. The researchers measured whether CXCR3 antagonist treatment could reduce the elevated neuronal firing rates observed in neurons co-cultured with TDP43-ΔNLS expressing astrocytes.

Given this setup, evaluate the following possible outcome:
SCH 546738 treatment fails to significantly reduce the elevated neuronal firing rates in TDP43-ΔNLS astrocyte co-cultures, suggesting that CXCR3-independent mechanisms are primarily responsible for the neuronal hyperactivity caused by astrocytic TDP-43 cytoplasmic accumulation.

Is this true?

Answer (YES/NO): NO